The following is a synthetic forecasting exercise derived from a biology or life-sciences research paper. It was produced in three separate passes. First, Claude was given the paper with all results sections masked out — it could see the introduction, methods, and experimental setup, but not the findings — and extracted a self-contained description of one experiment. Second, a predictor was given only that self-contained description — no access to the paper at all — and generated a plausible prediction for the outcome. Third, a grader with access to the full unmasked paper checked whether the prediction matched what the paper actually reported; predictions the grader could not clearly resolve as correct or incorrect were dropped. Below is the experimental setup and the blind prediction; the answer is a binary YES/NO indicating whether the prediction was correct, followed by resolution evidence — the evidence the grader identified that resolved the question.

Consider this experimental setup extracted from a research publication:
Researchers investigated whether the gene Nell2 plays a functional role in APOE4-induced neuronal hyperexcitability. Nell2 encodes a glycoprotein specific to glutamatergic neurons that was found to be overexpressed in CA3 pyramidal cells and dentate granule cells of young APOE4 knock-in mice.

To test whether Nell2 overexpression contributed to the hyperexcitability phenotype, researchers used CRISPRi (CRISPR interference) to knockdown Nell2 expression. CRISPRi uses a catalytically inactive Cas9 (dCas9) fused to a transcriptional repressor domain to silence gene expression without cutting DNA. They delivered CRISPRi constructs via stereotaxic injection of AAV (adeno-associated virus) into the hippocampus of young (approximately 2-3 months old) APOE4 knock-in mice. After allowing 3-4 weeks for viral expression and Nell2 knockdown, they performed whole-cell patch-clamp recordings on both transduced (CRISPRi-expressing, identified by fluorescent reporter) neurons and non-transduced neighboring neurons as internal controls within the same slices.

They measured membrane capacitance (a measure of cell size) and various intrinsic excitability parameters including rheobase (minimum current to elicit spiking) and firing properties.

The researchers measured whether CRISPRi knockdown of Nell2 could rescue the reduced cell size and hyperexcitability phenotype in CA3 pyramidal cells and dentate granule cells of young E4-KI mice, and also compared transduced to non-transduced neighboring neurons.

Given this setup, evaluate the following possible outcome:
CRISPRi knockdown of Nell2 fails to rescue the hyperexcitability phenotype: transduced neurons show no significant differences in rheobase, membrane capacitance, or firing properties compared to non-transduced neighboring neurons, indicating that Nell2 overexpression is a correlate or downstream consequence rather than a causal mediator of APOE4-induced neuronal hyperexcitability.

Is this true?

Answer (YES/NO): NO